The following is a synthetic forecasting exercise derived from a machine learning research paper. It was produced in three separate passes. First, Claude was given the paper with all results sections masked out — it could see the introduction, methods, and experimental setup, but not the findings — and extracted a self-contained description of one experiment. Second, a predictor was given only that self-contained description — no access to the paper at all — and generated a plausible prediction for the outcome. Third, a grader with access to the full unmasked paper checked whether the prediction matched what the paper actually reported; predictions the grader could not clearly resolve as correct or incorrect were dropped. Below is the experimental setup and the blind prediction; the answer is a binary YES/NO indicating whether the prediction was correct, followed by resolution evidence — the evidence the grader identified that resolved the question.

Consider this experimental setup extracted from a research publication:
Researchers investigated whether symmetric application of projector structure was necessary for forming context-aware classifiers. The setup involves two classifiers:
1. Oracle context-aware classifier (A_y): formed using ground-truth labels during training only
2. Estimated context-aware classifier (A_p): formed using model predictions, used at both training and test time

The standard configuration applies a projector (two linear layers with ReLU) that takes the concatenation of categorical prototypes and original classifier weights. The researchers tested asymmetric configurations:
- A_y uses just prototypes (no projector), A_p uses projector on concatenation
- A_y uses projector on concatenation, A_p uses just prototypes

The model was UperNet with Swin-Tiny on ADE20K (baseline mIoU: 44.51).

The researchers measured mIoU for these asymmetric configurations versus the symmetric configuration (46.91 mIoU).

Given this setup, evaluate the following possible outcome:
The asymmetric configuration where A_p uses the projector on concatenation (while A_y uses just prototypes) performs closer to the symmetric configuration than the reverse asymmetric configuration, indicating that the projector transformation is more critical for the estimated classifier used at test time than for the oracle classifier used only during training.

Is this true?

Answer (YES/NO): YES